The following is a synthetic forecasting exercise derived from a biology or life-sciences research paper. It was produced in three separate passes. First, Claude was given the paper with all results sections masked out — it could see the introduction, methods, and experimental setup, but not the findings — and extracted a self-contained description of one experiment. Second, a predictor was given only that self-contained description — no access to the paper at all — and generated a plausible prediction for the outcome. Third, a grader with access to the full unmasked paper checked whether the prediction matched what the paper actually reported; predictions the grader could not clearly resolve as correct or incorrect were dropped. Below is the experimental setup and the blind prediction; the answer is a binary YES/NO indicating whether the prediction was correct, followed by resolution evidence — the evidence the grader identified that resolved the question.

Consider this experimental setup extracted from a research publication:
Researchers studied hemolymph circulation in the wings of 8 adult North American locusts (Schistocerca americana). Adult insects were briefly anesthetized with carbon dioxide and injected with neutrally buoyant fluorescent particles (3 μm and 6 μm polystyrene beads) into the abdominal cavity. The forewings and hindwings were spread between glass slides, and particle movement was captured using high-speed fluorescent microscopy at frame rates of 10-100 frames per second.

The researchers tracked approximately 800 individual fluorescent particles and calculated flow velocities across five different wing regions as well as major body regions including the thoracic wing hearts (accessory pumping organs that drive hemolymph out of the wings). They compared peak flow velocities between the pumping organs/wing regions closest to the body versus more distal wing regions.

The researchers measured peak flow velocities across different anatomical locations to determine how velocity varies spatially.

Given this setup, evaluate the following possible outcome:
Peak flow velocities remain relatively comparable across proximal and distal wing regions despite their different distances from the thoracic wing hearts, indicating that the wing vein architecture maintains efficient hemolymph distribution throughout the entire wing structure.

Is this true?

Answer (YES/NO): NO